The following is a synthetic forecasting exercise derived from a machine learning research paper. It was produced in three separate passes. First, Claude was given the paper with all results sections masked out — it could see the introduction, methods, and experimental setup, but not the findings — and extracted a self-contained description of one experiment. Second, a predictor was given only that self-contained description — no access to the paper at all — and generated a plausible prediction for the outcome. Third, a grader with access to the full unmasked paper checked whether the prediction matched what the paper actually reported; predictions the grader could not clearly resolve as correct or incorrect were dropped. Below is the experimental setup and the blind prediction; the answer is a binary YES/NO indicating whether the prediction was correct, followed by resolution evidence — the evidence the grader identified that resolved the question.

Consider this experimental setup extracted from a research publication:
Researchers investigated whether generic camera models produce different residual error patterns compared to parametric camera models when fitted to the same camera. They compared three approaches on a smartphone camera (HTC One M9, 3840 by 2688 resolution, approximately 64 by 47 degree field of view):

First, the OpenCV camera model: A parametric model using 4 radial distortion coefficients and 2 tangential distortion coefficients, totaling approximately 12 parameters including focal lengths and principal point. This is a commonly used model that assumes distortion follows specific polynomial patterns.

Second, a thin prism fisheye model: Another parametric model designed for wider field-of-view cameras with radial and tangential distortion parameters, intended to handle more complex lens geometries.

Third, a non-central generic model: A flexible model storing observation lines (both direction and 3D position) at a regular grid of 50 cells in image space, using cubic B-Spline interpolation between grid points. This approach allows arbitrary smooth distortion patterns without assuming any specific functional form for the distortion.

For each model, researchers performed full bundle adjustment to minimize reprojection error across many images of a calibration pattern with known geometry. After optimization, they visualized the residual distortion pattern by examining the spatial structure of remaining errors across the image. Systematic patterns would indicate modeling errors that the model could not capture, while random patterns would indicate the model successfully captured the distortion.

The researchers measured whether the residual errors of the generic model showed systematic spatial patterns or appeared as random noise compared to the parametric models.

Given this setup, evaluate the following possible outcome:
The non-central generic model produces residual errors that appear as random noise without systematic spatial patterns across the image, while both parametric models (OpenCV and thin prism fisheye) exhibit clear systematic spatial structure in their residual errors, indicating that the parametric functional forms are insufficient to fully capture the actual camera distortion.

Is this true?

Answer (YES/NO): YES